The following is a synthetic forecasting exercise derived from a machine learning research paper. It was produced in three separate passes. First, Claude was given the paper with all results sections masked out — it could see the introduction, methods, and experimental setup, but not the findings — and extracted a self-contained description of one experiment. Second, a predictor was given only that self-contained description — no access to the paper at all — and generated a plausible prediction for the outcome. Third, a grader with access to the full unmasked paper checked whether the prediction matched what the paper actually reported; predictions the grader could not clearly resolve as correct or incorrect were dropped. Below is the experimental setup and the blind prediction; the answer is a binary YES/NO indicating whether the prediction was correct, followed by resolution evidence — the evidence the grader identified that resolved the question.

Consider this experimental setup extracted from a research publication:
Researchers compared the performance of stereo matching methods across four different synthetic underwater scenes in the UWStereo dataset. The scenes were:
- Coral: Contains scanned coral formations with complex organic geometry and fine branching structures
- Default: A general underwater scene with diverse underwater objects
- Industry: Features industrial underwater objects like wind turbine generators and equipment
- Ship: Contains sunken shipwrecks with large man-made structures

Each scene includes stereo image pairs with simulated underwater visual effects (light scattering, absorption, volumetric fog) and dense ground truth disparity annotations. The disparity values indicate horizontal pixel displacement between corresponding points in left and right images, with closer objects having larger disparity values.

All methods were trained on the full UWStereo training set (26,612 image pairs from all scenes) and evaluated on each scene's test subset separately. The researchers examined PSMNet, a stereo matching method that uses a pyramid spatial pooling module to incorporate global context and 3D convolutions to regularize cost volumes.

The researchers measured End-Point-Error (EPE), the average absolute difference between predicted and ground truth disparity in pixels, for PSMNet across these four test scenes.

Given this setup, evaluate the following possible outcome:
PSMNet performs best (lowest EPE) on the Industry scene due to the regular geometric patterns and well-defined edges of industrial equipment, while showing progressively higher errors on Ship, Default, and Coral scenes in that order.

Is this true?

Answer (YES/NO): NO